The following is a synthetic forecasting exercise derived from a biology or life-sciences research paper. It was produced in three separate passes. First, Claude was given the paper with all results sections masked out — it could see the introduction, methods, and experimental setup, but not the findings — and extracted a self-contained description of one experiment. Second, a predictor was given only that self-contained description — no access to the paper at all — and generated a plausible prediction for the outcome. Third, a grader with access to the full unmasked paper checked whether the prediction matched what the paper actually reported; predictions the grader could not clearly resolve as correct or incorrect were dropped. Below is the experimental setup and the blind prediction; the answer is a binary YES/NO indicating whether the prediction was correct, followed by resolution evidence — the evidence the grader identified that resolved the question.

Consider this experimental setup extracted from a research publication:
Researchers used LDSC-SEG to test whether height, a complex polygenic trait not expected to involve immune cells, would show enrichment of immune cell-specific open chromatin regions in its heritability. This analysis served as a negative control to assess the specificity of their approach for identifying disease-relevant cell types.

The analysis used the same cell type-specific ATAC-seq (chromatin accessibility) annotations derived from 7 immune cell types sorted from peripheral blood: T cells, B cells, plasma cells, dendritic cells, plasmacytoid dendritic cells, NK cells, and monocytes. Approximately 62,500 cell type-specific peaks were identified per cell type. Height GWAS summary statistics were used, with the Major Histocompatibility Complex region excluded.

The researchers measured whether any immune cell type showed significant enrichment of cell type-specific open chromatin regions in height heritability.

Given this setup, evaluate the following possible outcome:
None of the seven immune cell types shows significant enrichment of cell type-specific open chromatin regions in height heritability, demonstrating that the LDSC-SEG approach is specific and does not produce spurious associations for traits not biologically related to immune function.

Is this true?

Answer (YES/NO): YES